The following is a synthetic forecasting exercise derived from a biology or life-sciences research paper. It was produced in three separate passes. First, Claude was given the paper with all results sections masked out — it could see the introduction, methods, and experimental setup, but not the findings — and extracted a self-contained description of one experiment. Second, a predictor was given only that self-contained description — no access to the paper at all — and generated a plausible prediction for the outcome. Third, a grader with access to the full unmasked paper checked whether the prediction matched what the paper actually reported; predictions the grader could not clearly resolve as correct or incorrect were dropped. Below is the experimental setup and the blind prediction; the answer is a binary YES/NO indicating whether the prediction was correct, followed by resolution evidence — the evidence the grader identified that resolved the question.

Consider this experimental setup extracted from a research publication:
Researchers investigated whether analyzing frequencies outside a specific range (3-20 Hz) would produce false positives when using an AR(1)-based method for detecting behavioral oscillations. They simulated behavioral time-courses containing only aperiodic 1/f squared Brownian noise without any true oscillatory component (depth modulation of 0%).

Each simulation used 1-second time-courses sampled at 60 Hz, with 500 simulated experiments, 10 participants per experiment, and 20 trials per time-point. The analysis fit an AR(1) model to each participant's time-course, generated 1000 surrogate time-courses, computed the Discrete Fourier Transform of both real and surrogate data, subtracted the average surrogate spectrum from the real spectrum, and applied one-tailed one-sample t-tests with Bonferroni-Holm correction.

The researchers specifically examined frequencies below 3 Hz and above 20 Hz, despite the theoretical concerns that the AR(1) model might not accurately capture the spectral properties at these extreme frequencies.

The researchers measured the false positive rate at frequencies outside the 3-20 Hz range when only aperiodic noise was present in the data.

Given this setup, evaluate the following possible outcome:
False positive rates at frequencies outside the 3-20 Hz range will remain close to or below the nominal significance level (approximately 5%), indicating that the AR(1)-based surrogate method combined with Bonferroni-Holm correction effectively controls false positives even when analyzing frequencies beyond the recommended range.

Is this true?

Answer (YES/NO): NO